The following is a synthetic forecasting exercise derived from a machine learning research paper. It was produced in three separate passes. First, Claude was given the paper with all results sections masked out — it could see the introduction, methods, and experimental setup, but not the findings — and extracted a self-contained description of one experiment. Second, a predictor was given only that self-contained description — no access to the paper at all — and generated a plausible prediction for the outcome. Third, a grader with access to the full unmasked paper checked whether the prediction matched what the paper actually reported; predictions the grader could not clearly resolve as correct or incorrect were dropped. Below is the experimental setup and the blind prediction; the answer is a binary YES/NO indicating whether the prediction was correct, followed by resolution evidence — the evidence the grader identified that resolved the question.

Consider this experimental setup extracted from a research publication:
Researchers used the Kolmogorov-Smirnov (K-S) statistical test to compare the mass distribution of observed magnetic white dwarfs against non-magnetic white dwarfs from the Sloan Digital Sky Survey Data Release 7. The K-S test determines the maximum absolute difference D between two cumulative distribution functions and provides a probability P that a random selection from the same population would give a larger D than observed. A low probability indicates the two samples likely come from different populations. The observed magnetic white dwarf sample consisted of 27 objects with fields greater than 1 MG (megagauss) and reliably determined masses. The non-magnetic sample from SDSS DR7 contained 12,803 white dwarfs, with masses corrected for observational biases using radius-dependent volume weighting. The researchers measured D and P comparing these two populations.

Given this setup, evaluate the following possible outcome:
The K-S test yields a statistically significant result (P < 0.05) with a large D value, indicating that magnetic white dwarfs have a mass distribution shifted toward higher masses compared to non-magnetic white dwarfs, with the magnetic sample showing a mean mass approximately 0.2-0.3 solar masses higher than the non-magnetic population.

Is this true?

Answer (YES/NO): YES